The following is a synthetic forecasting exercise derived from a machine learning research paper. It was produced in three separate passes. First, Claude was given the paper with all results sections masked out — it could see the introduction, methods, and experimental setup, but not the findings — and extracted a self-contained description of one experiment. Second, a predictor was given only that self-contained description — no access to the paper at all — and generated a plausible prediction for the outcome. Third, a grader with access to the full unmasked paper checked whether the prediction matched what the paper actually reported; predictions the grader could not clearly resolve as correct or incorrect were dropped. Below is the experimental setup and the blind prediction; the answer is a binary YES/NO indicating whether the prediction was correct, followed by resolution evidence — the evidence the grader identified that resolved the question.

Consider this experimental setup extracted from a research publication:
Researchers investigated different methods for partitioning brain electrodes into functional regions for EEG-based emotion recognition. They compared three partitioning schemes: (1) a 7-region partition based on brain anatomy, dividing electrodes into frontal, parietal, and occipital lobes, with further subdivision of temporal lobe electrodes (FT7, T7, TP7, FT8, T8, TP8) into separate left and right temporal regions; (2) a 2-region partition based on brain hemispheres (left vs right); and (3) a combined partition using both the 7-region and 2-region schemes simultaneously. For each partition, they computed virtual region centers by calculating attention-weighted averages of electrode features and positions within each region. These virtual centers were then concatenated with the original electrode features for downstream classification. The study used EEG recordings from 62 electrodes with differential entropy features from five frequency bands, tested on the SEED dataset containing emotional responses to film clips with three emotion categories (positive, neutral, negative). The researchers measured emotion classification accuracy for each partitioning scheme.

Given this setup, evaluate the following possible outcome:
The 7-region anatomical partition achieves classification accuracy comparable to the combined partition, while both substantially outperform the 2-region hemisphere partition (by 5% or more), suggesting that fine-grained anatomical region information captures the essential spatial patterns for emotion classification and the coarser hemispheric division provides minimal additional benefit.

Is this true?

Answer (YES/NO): NO